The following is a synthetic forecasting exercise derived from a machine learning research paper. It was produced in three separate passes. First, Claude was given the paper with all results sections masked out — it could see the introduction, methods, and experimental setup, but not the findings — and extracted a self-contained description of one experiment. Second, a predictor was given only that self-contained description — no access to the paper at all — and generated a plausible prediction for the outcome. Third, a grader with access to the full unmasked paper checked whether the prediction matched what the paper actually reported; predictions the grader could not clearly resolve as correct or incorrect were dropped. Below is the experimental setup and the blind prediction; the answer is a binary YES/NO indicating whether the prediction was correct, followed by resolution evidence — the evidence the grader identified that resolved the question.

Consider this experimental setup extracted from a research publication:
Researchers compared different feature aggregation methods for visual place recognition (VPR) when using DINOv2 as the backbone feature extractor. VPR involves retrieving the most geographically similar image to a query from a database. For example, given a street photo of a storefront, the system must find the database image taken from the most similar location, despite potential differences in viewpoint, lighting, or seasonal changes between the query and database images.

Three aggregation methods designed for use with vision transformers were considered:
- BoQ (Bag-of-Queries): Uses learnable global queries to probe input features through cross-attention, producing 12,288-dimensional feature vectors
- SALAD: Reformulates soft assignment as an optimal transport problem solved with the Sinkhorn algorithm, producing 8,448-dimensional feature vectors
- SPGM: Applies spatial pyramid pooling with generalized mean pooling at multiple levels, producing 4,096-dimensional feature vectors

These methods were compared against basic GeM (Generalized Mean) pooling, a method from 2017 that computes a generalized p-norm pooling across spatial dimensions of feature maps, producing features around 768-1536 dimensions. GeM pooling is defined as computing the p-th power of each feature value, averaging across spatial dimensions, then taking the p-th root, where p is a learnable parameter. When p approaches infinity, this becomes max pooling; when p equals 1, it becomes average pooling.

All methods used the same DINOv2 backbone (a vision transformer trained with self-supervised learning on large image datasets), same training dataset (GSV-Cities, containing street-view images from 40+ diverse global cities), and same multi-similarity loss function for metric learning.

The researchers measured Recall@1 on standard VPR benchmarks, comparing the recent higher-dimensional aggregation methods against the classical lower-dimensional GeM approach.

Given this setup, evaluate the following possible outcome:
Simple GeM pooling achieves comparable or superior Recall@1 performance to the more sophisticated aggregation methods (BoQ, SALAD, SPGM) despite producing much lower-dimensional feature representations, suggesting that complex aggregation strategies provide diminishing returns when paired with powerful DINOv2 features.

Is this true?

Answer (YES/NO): YES